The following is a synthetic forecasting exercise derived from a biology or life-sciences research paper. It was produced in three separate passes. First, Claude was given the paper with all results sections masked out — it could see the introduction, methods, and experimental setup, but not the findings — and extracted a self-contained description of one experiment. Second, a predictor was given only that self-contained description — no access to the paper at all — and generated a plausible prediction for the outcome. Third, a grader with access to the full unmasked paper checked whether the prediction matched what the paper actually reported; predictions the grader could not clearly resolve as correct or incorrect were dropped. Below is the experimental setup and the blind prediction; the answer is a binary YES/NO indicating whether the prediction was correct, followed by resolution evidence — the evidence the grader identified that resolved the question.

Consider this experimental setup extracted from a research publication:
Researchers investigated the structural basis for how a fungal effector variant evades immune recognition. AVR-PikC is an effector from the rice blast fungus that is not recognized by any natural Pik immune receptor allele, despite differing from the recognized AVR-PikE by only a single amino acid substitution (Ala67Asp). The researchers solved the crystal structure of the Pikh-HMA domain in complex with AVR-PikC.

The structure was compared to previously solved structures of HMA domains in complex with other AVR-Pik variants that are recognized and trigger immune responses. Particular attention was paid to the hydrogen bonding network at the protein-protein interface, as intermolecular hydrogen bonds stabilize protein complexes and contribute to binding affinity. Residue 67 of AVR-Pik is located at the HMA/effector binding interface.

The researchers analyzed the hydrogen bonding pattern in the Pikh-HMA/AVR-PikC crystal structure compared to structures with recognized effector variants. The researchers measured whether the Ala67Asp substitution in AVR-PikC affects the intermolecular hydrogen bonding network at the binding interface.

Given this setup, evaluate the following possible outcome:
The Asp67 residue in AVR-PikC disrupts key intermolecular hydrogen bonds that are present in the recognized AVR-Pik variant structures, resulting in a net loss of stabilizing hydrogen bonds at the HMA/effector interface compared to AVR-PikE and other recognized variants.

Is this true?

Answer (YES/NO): YES